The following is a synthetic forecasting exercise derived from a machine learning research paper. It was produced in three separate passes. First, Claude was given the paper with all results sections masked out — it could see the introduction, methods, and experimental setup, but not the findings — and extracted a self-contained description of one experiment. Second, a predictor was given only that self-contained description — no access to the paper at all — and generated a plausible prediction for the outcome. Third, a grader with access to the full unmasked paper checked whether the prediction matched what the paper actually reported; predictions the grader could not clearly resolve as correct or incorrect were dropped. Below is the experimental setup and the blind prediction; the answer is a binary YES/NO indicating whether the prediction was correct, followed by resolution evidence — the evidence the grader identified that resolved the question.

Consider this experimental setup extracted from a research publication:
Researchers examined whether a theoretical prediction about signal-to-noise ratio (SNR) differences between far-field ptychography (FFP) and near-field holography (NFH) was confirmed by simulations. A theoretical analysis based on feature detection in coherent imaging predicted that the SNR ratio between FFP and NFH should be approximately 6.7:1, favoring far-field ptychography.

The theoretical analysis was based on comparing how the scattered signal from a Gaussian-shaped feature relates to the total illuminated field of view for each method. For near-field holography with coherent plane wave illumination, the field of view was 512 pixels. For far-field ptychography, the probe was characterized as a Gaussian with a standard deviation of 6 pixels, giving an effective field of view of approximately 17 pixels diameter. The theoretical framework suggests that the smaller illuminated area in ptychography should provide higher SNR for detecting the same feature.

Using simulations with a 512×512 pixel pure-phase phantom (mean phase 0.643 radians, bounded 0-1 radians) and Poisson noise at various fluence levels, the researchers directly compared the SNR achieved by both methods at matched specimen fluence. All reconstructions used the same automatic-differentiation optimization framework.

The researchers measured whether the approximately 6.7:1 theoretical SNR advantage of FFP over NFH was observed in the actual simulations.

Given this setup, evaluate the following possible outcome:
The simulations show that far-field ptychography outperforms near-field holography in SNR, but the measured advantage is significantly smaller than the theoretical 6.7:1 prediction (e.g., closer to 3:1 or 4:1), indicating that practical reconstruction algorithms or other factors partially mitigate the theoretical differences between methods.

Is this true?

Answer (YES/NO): YES